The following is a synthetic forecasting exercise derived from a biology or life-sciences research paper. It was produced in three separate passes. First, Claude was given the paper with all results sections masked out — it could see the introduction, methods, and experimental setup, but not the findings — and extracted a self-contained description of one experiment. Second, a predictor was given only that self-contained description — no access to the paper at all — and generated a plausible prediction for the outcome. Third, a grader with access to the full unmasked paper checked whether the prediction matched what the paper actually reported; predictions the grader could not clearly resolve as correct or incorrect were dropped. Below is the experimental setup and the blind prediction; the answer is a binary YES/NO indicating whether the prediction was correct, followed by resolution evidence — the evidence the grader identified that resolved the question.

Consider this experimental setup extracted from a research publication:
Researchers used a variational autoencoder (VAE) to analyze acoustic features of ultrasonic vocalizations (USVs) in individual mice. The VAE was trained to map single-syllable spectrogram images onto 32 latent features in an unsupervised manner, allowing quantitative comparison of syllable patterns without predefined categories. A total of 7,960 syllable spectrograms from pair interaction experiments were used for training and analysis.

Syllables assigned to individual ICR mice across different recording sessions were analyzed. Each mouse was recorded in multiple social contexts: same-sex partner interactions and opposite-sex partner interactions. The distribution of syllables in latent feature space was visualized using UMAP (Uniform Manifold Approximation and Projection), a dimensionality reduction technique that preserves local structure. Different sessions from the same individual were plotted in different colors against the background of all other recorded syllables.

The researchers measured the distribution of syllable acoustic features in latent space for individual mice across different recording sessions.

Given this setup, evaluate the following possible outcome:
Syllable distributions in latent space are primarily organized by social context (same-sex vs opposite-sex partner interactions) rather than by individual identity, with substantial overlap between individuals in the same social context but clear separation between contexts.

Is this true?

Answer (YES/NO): NO